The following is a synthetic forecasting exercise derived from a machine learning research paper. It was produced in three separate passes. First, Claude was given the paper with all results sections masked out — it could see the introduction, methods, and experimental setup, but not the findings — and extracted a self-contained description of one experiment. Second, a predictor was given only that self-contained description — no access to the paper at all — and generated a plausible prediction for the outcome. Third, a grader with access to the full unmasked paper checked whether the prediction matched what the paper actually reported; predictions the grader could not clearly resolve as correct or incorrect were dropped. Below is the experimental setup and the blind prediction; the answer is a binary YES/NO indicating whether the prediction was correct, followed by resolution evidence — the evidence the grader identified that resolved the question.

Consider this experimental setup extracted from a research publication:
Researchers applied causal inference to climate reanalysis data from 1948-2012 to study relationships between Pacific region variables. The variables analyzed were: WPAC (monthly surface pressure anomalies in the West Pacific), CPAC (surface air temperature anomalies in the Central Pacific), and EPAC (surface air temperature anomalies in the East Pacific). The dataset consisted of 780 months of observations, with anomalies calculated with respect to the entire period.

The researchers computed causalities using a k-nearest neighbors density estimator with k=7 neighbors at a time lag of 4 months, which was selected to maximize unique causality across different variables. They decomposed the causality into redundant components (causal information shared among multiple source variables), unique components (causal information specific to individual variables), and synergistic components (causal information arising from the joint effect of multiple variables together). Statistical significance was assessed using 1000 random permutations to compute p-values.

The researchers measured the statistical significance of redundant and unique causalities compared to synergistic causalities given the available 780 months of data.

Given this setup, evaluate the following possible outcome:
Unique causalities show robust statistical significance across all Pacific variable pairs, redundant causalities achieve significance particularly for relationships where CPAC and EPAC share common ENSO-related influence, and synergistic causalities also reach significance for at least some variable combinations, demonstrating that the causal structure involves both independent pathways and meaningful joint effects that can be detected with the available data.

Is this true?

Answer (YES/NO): NO